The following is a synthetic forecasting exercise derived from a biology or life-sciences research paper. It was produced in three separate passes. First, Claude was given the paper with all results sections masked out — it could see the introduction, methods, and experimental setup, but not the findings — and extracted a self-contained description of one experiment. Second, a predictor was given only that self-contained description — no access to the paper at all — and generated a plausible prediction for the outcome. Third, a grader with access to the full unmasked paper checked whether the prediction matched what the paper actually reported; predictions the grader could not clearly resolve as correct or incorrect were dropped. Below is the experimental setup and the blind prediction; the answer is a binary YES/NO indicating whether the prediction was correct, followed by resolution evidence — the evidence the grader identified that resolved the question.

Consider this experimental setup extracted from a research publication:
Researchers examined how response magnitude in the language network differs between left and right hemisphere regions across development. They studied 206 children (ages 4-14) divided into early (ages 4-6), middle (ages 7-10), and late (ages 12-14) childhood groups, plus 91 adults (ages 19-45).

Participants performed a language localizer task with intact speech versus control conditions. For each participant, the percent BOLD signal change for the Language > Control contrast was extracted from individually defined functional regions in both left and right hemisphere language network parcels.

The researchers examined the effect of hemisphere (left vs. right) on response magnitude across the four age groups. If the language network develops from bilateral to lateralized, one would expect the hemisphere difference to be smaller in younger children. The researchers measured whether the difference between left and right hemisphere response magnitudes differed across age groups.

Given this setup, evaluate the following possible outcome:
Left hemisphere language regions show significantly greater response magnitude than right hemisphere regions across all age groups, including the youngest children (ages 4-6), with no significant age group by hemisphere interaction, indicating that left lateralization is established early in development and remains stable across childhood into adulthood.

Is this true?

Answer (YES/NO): NO